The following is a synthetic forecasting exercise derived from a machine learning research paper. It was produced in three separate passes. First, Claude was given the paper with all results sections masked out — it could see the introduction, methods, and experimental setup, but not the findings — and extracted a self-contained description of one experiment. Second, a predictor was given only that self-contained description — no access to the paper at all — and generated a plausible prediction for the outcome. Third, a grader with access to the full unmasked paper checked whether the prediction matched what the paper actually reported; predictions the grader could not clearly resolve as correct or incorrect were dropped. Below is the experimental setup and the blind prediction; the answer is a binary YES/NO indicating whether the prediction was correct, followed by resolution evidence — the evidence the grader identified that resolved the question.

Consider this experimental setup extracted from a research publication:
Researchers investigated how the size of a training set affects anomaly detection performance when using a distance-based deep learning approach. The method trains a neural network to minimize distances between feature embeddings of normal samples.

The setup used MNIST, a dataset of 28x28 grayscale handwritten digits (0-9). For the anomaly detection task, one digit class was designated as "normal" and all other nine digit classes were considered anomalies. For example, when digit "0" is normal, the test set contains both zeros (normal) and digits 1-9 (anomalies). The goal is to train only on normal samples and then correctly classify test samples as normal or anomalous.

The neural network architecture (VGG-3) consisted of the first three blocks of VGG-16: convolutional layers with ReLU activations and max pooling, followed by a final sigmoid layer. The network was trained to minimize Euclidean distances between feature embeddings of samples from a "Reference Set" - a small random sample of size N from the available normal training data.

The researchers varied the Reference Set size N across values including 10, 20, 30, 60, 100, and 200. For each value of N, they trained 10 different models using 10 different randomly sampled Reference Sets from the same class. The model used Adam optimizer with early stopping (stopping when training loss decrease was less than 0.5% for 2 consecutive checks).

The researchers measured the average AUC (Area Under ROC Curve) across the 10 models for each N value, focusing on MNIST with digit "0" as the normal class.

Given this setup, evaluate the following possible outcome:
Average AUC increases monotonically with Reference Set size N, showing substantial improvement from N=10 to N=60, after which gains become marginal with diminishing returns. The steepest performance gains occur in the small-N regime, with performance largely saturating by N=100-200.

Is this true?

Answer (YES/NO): NO